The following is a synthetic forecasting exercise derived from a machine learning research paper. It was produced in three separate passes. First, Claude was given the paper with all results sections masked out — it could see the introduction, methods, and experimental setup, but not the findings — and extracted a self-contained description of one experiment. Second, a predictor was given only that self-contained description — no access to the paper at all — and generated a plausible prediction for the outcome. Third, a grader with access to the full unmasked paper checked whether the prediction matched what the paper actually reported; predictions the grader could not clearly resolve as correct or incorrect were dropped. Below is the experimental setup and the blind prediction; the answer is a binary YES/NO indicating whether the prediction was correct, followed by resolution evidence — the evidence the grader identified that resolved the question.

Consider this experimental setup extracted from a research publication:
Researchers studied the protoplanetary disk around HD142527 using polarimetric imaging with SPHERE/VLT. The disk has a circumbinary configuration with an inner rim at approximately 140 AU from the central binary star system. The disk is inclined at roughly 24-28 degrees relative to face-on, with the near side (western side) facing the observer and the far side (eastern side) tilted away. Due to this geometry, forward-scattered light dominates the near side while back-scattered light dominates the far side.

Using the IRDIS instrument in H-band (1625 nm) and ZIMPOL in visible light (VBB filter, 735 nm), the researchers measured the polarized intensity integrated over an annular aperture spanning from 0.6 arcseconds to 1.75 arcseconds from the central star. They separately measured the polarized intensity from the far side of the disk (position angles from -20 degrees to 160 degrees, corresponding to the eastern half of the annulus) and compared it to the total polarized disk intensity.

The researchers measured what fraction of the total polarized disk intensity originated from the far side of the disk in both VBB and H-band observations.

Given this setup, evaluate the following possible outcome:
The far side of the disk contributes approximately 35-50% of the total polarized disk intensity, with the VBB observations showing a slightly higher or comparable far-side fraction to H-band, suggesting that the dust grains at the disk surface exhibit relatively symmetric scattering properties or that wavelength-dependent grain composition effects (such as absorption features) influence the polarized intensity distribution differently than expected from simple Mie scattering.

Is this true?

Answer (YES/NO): NO